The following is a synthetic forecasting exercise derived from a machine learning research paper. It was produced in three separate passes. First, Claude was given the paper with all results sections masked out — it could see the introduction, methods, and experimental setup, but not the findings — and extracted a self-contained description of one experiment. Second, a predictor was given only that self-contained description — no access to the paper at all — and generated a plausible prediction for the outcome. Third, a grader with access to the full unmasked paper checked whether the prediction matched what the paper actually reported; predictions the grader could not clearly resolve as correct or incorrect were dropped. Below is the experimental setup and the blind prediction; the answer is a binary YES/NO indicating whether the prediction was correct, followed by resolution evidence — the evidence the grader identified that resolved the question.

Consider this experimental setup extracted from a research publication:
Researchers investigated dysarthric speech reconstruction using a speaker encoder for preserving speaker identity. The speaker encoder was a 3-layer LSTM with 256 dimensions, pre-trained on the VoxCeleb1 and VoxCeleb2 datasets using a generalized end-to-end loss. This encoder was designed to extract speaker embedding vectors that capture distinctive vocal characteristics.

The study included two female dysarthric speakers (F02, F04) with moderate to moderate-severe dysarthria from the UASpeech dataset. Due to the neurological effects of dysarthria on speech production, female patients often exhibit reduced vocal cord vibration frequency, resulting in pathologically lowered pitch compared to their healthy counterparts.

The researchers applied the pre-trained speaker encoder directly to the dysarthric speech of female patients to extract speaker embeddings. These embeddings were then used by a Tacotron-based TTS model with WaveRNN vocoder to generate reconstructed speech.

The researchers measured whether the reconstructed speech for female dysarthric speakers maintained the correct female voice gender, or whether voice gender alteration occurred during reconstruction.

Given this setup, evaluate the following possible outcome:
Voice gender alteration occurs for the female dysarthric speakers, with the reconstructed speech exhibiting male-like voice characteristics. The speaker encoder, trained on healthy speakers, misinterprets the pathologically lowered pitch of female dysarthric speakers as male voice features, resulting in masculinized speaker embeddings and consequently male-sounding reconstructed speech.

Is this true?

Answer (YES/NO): YES